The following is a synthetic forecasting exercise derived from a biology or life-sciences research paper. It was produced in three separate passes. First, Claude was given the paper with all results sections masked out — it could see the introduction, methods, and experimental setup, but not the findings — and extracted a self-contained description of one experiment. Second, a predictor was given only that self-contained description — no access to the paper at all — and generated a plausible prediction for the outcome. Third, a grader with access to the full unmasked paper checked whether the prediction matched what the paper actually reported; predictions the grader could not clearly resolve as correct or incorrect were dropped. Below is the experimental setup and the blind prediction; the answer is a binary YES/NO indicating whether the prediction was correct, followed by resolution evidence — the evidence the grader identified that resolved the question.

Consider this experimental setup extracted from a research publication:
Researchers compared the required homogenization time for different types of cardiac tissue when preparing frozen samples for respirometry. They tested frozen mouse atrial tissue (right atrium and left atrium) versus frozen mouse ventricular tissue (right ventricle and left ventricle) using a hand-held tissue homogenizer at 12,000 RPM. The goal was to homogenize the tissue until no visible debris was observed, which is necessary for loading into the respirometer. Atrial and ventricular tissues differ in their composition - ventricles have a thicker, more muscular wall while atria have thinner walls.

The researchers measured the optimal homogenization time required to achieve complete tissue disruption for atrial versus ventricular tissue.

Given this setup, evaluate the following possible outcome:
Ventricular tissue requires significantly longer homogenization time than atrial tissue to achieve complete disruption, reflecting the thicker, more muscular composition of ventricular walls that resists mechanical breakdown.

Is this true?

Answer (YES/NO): NO